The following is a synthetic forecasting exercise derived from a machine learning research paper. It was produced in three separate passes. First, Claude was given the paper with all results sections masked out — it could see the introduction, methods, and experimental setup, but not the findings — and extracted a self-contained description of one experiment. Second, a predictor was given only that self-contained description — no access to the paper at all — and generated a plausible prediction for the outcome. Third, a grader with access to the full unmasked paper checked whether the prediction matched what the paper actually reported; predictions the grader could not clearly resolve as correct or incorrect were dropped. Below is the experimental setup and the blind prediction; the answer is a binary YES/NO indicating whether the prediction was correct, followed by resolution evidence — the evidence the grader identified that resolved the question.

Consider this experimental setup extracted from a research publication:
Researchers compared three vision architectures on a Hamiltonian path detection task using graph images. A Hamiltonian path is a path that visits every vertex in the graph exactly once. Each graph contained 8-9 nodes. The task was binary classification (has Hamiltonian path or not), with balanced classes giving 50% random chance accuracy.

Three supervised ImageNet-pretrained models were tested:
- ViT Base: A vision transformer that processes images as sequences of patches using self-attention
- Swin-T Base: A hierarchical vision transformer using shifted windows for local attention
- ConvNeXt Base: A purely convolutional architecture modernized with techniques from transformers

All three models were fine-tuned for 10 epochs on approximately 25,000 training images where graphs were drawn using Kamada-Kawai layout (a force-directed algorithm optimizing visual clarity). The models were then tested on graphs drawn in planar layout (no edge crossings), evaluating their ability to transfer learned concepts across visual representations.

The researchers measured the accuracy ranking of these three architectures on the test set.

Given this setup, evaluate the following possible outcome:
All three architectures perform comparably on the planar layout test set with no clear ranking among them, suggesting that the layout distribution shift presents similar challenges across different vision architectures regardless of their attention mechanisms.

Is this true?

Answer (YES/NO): NO